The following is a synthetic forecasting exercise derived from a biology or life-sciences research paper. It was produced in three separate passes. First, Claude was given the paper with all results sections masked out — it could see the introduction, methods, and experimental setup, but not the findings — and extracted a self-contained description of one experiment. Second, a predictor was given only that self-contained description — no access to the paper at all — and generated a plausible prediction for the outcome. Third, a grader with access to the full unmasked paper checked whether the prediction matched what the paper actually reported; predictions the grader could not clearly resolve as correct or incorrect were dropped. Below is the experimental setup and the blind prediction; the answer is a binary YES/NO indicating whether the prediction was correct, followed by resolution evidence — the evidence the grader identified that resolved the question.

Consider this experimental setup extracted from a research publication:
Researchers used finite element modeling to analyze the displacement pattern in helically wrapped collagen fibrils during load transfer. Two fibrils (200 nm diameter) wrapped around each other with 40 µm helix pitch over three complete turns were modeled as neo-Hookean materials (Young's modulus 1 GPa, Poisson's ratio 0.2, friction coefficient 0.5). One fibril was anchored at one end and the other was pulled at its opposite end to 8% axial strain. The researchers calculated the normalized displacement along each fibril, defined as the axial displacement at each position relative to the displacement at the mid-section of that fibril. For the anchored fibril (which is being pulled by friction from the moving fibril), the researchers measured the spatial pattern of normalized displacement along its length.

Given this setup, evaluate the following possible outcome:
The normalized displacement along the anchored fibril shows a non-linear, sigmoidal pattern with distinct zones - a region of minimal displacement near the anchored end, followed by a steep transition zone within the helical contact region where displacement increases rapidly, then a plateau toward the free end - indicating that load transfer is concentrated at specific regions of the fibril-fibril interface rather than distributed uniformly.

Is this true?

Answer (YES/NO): NO